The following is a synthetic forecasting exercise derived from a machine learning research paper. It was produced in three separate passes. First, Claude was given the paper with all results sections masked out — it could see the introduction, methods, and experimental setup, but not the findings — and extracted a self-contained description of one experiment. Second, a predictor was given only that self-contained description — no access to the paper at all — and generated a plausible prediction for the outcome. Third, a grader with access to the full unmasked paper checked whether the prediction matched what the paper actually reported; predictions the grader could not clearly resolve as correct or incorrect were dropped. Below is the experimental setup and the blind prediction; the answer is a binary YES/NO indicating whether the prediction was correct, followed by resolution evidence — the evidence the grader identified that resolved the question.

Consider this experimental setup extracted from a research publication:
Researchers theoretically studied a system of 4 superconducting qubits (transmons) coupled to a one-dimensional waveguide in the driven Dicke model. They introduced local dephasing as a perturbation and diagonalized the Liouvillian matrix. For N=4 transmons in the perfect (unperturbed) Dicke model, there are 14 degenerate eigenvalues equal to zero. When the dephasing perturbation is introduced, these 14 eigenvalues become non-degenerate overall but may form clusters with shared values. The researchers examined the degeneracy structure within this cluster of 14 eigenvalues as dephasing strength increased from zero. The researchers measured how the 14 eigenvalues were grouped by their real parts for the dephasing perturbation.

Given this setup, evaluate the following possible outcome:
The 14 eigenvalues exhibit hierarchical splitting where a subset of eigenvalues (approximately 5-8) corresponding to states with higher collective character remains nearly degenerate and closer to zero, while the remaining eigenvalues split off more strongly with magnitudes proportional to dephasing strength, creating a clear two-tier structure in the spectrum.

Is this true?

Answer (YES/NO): NO